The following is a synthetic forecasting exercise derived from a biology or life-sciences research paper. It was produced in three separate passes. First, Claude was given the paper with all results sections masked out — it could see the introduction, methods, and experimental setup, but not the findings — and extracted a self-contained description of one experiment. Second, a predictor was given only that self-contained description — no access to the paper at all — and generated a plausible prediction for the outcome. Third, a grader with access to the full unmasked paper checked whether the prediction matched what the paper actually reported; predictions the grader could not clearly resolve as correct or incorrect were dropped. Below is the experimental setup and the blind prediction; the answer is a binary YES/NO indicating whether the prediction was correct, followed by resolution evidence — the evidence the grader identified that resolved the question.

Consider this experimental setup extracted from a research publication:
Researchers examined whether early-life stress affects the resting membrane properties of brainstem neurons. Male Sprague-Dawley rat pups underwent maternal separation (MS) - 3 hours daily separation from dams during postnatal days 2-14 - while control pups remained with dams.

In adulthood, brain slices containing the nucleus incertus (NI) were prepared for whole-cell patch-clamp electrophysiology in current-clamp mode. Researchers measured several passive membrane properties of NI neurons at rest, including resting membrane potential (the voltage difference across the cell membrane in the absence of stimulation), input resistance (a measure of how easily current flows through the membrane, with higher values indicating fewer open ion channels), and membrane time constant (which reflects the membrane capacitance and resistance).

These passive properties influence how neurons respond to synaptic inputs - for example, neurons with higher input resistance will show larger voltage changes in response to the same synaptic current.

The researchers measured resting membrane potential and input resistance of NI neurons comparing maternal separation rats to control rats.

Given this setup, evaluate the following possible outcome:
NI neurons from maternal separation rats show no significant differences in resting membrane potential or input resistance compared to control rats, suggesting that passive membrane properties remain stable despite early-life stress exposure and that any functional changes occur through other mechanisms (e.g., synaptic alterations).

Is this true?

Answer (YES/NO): YES